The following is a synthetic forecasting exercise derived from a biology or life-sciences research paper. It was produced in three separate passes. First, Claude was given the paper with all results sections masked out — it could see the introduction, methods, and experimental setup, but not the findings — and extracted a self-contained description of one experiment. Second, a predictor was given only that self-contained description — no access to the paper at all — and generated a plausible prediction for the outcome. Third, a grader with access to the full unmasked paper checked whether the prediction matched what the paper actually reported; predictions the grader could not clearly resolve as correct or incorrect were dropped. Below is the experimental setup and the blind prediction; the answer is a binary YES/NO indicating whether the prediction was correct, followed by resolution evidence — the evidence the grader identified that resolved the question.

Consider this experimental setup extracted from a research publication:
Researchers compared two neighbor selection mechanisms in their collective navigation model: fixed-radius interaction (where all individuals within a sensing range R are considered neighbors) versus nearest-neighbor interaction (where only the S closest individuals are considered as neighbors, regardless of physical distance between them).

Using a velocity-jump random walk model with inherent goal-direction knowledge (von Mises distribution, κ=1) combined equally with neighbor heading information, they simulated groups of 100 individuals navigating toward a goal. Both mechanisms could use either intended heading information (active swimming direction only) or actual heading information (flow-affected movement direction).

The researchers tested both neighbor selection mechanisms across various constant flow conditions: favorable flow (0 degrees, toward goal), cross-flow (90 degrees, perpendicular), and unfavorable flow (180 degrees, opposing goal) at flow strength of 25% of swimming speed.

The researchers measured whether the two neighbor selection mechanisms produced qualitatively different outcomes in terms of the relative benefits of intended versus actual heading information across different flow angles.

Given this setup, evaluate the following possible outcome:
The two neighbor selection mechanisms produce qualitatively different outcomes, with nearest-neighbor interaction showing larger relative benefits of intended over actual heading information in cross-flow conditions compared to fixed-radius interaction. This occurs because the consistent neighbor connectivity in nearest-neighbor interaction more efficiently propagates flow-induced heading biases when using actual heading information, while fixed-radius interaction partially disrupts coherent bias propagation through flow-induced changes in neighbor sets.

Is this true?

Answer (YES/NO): NO